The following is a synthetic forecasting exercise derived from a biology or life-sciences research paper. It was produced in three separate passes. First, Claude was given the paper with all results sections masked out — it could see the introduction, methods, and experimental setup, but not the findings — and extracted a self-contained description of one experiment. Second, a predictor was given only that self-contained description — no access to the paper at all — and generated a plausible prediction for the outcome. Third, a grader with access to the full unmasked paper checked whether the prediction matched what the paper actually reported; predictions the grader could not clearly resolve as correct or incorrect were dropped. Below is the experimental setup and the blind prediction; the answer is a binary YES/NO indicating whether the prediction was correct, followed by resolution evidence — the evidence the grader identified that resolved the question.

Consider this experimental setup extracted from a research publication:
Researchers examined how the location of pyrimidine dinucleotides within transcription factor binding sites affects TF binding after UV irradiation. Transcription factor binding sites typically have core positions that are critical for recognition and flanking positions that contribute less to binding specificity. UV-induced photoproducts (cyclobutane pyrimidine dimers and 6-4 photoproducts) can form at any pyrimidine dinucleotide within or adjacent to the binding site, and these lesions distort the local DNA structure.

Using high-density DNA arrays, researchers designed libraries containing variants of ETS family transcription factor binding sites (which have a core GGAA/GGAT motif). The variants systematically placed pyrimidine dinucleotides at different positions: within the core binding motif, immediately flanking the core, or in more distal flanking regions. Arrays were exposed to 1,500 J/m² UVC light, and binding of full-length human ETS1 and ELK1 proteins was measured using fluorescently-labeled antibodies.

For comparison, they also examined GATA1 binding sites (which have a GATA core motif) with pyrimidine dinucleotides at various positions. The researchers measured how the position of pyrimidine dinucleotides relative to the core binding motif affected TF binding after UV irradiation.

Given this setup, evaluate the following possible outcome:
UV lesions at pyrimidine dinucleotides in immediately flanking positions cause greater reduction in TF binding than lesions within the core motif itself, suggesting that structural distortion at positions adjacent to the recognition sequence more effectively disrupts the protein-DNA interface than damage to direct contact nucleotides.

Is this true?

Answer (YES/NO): YES